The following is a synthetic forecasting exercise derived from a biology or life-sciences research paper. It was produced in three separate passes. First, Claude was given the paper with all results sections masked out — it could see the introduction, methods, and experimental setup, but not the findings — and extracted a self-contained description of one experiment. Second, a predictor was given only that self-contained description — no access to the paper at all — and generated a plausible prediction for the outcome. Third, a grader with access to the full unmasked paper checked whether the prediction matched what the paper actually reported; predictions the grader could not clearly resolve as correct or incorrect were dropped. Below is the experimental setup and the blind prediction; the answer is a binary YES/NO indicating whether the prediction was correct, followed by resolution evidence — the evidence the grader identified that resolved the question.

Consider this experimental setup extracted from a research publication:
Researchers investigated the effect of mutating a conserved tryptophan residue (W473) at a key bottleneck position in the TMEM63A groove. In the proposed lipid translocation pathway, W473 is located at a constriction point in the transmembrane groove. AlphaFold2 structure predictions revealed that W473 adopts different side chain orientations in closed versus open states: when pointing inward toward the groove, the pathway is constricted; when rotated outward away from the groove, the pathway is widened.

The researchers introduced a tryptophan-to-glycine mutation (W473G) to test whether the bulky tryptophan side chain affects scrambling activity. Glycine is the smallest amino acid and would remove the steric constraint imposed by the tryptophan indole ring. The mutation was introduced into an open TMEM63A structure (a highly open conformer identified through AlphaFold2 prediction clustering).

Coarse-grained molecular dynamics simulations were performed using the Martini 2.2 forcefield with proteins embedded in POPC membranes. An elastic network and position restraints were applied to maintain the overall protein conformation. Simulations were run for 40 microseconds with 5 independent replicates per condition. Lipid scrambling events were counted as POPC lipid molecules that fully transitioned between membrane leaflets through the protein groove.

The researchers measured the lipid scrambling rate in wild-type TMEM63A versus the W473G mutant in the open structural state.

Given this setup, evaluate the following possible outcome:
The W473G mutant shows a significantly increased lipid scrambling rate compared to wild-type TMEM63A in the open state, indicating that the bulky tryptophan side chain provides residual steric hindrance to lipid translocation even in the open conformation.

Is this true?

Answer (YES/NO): YES